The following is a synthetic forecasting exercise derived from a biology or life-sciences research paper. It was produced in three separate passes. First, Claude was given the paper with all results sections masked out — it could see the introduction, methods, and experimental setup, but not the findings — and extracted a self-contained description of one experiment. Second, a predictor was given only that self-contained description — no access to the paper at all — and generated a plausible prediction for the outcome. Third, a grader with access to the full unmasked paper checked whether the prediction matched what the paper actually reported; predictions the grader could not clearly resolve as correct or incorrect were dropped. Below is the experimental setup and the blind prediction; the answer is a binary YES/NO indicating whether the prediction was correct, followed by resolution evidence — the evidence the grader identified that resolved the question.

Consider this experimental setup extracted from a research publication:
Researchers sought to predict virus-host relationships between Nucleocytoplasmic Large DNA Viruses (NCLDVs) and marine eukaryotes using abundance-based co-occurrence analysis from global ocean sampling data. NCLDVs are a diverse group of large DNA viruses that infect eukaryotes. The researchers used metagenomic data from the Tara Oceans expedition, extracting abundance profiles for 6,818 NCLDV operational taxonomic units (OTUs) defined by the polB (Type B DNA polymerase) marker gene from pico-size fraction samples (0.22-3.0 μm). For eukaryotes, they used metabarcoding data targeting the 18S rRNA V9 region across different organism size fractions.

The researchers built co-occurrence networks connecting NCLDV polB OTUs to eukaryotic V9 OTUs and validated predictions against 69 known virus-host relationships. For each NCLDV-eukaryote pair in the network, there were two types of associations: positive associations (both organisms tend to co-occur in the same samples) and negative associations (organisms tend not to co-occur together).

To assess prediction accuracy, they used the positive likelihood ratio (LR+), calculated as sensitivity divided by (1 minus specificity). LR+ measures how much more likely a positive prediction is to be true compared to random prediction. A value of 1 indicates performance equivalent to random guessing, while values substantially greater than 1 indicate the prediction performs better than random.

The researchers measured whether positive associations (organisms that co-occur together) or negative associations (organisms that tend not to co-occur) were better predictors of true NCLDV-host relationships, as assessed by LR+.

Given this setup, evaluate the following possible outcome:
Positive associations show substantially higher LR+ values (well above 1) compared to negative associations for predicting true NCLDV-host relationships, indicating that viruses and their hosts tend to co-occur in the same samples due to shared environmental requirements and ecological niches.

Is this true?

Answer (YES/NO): YES